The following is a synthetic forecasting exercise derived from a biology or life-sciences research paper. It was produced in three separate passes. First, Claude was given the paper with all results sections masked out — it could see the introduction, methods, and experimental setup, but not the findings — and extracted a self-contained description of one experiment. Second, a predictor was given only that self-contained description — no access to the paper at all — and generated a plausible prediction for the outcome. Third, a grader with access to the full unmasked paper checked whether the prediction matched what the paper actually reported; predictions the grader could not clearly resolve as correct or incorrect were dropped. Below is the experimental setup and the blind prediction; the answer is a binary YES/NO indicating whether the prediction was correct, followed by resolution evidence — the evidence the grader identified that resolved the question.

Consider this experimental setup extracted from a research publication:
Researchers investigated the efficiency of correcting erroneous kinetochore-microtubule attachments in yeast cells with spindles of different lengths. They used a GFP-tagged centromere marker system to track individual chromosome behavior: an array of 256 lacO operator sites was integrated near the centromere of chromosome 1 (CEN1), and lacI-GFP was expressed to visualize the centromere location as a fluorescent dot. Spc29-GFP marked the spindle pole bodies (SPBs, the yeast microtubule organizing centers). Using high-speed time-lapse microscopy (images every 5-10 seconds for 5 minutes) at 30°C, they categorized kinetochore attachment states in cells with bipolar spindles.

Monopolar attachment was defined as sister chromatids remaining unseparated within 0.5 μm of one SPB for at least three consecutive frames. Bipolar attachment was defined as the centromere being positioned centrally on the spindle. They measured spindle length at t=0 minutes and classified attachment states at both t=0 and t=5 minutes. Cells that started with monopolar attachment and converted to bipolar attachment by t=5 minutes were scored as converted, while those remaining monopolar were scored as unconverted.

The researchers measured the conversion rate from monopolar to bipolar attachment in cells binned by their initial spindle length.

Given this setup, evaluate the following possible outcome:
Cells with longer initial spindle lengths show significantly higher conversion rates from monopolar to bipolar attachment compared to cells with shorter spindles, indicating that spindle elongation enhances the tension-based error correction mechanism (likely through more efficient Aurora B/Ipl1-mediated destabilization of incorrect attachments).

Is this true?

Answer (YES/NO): NO